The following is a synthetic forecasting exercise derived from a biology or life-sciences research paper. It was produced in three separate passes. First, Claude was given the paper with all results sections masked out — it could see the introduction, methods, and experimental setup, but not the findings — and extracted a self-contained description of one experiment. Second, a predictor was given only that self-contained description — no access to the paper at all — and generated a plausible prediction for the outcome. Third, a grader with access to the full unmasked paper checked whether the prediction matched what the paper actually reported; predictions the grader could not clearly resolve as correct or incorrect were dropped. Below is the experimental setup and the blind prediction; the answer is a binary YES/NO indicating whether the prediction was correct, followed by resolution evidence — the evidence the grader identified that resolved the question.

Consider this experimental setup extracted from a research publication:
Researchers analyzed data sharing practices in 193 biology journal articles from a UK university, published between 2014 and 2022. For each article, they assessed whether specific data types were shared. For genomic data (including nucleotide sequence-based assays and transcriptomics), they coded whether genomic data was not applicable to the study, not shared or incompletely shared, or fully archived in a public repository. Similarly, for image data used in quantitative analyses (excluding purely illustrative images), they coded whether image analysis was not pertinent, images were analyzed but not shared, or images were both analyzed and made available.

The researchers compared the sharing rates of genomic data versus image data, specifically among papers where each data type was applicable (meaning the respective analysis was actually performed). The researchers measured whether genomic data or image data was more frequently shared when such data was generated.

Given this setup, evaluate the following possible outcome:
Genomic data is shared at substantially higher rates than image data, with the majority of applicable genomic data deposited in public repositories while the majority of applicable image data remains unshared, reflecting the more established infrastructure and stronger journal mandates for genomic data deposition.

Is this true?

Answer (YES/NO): YES